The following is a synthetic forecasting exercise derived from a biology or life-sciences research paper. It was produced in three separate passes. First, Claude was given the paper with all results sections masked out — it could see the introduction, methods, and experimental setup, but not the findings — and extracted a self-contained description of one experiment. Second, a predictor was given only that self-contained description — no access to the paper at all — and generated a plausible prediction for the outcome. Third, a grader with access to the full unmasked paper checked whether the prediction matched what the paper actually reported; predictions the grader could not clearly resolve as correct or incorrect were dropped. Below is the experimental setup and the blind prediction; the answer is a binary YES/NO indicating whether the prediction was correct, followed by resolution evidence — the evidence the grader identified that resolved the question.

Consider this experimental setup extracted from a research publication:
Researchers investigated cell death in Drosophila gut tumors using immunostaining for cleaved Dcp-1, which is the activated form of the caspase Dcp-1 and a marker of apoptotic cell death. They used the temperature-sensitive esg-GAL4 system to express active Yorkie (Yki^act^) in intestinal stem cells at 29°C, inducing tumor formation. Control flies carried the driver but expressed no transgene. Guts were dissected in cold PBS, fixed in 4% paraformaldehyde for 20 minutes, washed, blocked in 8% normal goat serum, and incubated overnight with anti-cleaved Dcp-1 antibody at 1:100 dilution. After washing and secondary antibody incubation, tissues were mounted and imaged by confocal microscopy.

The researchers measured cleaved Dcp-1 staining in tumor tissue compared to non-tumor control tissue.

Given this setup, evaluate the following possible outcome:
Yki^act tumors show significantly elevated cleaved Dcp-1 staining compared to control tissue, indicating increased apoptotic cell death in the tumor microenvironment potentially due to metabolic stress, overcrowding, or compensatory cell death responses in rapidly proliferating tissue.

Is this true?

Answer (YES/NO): YES